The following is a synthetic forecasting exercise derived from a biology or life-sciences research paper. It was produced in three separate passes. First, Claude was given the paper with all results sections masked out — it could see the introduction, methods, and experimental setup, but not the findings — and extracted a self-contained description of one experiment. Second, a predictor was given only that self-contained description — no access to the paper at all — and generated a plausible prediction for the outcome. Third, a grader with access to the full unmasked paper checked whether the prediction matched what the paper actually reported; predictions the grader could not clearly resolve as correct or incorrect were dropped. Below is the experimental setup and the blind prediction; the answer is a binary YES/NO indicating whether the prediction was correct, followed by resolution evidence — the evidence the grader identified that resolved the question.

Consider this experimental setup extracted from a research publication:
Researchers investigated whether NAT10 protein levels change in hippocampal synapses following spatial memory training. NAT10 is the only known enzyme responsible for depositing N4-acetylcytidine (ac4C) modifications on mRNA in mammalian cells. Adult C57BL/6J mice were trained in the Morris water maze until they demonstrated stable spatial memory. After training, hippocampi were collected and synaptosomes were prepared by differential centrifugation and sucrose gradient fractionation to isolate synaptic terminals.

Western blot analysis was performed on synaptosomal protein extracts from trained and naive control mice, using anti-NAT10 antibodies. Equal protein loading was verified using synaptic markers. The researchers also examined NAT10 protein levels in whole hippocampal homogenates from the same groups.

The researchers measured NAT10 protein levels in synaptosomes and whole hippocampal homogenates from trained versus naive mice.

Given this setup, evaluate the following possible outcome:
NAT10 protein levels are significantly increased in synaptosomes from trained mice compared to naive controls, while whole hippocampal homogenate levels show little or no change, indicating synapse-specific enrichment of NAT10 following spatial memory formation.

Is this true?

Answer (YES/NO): YES